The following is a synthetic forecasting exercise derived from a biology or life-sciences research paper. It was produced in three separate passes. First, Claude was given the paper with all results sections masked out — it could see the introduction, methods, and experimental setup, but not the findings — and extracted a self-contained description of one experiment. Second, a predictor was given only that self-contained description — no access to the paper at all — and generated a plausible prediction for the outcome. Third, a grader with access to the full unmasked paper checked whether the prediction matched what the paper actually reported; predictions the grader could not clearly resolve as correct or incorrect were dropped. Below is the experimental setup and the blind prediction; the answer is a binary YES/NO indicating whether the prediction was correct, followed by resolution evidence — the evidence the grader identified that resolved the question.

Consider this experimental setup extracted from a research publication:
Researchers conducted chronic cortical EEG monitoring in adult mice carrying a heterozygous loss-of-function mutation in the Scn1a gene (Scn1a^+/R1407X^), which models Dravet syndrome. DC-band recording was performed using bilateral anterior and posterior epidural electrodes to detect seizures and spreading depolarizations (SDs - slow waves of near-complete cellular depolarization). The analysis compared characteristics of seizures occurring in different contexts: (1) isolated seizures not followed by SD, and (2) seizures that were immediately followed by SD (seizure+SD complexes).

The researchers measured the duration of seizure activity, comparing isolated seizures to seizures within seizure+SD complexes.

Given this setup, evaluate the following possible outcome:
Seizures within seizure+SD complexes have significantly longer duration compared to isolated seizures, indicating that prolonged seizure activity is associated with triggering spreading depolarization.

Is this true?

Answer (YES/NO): NO